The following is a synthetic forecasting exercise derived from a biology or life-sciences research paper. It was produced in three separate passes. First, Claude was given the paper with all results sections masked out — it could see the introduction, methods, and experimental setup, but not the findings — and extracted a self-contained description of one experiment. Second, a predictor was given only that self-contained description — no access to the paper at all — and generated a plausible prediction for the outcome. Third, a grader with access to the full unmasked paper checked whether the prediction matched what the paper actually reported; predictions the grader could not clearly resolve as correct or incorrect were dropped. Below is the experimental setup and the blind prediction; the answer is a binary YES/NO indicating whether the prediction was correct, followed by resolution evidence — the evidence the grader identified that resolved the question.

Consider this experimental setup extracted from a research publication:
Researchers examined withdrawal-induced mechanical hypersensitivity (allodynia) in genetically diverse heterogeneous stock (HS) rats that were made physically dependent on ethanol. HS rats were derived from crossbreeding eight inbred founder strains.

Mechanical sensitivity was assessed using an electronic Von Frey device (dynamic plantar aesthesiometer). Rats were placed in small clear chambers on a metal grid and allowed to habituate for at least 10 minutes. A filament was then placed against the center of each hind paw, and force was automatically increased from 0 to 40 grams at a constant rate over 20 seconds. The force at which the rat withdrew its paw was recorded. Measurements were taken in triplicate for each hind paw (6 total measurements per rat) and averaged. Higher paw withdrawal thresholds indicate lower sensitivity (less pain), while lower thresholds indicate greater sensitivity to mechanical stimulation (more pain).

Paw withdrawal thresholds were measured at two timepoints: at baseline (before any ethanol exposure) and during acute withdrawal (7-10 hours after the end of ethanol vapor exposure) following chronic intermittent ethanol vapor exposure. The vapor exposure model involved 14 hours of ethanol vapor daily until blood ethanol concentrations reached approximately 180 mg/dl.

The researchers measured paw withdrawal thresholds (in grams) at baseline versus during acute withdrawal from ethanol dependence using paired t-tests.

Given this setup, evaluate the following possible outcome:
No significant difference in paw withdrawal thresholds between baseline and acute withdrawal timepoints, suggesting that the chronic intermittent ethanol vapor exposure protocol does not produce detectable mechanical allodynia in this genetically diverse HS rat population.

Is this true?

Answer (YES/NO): NO